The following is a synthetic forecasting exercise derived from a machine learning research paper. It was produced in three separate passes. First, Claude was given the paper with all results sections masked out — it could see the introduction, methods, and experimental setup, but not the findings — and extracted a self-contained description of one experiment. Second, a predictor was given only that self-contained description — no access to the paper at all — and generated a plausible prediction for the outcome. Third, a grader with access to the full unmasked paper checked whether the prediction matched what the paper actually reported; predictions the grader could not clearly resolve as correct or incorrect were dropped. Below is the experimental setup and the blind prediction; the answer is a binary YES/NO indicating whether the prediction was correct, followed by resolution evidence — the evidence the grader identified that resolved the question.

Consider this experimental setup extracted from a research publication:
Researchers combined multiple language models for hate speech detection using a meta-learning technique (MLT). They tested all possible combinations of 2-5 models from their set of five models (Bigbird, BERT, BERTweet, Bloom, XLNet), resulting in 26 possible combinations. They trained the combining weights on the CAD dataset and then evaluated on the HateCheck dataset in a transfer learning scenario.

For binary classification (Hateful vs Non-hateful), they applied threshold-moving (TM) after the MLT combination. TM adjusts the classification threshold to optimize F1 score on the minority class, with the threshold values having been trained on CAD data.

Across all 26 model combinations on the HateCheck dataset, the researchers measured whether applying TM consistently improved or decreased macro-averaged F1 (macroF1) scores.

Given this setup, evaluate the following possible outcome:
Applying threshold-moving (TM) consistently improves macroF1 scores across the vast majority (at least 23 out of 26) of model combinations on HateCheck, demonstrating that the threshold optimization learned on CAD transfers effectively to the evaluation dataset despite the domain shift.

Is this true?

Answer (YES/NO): NO